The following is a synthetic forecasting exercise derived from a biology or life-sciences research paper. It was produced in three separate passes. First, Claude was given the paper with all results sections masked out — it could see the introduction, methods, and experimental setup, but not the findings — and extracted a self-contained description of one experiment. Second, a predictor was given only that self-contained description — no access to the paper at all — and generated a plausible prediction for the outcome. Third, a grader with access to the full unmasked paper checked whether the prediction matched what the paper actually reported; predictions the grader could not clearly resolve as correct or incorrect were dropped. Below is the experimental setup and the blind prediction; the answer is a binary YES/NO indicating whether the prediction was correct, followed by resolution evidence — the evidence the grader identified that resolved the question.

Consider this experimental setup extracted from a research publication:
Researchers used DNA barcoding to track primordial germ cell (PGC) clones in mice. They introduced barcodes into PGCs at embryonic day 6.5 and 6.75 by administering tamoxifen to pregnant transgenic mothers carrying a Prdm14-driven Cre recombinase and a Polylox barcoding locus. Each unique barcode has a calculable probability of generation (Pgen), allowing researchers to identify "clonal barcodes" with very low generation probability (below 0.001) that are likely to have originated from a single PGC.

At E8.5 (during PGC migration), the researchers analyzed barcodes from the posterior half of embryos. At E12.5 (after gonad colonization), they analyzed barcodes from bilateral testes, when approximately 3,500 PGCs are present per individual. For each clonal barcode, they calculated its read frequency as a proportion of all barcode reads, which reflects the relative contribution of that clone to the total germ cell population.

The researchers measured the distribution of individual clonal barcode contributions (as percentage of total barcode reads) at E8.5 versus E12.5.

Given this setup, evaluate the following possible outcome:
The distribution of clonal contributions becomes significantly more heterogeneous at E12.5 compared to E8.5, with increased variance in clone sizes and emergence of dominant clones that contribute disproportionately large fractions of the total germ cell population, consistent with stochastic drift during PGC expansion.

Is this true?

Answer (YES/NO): YES